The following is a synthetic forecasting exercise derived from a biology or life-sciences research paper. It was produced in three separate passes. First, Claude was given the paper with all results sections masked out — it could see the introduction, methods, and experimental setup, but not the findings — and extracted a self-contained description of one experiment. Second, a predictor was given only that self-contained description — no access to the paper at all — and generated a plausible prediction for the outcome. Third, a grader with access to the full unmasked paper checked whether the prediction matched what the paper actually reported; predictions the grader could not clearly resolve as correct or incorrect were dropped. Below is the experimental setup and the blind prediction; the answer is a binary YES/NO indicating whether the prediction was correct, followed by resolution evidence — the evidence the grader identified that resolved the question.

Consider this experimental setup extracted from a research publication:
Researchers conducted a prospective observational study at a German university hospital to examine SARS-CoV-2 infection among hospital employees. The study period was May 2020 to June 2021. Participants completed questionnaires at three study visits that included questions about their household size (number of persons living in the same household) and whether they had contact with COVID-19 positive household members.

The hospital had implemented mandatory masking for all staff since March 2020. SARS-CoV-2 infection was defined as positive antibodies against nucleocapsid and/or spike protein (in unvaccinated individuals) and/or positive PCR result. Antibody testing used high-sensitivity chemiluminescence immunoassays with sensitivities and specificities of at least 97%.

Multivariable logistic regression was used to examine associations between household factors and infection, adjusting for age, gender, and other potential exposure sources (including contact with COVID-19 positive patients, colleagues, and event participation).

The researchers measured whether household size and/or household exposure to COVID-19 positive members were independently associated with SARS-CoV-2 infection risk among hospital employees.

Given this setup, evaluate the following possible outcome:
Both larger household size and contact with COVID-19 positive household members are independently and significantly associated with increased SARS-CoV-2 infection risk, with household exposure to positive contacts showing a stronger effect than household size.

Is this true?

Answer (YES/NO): NO